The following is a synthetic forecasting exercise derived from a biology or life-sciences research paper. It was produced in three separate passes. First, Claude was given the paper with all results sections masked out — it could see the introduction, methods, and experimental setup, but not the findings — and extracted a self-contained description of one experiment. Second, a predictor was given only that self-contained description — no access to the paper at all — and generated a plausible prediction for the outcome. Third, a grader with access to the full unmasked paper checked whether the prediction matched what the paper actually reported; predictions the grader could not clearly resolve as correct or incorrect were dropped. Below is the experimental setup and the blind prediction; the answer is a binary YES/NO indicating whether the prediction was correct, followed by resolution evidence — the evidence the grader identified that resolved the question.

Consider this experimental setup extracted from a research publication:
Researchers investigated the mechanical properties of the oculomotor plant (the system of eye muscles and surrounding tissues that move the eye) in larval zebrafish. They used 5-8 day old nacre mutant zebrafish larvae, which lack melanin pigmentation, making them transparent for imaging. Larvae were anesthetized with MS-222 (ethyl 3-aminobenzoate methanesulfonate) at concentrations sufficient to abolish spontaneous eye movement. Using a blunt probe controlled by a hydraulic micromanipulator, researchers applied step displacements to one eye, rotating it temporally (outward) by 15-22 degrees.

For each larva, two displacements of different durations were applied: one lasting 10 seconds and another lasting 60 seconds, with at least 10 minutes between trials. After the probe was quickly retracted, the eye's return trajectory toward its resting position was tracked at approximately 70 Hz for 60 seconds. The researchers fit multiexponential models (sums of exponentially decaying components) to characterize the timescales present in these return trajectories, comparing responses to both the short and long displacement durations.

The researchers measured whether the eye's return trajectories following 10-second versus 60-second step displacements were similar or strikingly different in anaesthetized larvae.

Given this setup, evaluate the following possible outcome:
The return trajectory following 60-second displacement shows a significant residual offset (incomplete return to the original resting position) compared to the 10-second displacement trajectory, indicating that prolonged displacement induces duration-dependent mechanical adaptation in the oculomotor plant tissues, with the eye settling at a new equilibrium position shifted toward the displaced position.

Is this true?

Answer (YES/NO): NO